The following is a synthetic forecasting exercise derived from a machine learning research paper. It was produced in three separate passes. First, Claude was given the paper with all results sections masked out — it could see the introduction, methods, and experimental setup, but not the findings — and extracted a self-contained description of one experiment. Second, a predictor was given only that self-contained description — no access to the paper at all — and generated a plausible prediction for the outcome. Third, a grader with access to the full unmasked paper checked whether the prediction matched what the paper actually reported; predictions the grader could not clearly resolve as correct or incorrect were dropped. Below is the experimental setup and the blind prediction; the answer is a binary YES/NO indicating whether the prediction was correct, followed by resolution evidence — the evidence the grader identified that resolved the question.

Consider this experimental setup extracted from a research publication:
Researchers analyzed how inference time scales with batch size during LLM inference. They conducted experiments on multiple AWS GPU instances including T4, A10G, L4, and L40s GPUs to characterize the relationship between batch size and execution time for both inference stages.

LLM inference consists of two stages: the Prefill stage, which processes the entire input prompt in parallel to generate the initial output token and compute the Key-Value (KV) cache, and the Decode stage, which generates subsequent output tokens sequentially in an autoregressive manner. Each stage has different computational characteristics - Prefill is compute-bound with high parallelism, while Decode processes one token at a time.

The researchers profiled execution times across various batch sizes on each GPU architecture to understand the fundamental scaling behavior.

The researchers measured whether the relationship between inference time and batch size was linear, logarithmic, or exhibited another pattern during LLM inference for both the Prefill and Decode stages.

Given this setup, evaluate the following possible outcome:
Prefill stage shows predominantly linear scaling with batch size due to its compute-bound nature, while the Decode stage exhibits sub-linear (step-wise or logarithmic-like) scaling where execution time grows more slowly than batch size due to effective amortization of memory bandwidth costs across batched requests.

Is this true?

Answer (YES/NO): NO